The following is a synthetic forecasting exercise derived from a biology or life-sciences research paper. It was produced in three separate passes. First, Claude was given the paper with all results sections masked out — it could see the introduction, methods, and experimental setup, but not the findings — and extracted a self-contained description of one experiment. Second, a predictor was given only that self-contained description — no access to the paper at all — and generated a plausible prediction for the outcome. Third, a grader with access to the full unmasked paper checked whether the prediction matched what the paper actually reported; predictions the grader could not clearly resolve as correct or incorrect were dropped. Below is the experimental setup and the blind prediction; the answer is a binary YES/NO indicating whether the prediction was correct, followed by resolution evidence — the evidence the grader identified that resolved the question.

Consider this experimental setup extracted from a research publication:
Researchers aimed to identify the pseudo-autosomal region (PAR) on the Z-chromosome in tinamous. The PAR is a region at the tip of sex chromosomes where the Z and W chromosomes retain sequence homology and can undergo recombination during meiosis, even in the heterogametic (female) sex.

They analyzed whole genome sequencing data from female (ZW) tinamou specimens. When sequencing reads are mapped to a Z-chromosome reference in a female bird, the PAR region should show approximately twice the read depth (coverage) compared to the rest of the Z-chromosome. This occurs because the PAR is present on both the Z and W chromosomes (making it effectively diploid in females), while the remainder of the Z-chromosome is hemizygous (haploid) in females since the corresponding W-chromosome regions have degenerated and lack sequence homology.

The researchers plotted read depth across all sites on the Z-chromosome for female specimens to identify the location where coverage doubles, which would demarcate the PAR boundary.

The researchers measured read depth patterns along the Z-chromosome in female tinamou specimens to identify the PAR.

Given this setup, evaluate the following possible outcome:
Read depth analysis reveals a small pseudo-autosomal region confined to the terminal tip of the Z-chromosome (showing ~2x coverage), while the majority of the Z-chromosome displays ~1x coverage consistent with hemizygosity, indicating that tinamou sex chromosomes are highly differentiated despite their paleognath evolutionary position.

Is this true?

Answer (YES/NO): NO